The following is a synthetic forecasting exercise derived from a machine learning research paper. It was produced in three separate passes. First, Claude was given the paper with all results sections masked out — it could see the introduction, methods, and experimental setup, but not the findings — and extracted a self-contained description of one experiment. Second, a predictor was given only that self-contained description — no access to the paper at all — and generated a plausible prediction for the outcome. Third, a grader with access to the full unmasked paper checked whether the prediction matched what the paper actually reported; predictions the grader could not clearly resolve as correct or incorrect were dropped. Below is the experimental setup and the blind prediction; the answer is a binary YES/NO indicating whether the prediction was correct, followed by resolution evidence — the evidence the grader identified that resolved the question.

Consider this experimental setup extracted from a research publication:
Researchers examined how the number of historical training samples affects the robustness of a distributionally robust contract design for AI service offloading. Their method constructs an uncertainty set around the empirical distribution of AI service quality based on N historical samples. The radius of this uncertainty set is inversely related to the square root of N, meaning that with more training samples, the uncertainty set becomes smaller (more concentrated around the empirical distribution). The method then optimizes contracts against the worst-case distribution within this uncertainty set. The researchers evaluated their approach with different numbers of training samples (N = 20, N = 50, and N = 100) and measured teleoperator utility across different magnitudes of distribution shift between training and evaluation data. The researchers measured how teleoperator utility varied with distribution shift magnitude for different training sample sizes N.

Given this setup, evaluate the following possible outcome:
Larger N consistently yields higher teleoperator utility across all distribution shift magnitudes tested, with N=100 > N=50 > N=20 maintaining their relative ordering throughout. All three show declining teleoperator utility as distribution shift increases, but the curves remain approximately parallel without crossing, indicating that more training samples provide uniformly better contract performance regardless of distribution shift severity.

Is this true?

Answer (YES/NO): NO